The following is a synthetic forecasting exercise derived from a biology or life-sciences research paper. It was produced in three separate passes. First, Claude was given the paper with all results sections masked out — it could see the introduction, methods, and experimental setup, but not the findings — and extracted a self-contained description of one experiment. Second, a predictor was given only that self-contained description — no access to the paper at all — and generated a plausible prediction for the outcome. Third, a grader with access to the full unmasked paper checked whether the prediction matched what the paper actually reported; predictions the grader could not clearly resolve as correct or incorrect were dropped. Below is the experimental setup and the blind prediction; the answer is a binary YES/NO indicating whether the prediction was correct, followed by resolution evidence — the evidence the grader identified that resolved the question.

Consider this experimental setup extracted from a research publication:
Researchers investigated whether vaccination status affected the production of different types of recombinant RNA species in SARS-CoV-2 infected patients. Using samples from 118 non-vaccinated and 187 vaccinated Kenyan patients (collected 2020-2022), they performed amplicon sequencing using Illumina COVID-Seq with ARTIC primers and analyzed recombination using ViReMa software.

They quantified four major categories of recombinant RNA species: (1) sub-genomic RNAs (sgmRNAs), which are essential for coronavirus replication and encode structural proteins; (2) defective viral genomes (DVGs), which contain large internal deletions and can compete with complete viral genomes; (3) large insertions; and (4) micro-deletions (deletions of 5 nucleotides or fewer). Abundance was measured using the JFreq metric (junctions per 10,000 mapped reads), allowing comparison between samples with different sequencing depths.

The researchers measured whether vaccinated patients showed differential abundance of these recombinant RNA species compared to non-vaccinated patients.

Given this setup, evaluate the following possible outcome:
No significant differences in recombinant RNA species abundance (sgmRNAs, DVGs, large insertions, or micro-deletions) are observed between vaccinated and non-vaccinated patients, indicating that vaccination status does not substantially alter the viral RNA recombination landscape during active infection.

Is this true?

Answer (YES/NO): NO